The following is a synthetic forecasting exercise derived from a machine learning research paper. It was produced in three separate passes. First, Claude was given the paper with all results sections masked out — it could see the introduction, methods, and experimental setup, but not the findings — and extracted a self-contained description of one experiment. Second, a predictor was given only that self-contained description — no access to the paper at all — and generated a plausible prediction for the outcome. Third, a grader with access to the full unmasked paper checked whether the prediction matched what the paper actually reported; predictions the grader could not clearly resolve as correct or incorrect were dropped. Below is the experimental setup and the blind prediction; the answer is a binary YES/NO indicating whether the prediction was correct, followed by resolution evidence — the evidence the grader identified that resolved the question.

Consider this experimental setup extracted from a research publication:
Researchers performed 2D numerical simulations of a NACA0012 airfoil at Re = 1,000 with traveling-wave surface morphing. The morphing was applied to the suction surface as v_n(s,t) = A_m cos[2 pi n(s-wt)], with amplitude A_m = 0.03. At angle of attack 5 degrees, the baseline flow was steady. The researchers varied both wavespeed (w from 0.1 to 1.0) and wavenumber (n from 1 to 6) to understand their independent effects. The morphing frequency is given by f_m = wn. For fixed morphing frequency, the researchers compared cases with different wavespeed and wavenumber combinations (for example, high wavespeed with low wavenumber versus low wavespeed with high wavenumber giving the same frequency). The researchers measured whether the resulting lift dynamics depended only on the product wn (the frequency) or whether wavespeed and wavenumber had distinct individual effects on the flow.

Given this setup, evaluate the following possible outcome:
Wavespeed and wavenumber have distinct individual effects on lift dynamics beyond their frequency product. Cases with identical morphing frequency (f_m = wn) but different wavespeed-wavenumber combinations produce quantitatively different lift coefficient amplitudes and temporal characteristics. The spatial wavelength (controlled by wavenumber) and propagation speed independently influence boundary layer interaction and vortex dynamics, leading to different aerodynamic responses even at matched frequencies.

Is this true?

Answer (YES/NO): YES